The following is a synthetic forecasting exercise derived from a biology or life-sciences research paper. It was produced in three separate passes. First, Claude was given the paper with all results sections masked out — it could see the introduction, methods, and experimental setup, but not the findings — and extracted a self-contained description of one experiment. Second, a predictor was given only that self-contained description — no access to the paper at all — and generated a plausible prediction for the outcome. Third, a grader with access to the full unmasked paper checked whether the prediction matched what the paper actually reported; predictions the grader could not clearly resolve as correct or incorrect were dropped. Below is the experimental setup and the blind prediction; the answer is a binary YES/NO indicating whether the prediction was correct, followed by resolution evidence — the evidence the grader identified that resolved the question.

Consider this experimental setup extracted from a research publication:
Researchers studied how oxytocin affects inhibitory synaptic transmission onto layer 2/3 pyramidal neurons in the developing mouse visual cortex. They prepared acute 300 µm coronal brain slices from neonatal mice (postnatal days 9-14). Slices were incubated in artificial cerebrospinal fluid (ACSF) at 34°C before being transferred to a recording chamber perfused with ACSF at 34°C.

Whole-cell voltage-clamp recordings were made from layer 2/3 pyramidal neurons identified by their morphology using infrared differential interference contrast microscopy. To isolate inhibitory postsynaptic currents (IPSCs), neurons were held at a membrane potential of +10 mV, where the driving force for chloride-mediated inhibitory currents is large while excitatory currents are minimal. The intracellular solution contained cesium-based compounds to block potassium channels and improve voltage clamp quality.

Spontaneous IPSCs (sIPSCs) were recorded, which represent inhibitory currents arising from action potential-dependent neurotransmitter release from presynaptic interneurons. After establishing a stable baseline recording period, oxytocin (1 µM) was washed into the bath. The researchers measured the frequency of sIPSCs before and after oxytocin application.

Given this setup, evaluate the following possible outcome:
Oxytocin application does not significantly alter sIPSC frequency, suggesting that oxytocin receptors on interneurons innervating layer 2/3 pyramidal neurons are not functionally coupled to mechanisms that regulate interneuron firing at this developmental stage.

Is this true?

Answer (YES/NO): NO